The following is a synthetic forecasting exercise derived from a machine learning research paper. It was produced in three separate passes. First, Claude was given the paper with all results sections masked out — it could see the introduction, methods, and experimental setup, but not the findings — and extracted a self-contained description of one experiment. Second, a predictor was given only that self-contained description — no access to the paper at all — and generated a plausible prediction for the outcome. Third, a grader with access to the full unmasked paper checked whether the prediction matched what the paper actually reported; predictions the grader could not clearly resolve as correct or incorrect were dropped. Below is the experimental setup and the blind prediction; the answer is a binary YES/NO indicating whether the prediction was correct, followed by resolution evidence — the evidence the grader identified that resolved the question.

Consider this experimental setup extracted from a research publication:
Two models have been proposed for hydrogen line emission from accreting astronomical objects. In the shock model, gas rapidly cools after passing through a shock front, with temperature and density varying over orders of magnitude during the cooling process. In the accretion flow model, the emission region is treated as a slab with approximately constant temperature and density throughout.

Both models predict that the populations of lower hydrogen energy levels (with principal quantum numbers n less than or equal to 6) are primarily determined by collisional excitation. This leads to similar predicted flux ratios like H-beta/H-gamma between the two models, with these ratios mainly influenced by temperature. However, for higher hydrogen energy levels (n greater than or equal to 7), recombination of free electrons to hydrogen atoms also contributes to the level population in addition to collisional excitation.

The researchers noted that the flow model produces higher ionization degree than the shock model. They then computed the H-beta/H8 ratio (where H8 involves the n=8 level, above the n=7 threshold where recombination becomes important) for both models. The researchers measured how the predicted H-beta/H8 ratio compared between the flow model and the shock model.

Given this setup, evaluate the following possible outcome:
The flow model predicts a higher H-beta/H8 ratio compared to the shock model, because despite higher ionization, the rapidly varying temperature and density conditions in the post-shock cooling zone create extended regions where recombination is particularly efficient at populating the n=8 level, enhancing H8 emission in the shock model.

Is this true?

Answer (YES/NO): NO